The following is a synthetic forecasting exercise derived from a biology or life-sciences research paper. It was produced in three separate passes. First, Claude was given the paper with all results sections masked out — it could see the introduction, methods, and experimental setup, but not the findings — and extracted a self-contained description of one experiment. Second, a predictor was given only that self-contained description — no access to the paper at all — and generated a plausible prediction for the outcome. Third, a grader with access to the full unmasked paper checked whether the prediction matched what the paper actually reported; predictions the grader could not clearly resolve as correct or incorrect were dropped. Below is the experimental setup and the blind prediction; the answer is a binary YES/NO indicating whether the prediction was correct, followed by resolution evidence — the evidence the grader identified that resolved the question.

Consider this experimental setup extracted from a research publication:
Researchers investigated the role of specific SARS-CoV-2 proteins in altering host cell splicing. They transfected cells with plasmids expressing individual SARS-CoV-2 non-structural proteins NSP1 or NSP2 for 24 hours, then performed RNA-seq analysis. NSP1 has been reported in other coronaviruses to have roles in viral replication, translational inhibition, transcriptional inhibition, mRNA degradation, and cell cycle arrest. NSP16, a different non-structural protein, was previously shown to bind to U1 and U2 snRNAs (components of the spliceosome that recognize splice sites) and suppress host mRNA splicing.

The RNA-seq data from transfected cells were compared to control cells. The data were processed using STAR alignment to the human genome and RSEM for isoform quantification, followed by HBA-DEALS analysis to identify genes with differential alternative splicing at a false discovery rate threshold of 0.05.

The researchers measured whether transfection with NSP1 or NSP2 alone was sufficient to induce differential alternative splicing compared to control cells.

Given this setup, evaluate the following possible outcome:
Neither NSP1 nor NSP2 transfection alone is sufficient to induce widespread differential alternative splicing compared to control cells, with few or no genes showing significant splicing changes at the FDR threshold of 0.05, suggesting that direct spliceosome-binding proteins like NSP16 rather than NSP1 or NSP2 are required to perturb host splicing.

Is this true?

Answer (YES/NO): NO